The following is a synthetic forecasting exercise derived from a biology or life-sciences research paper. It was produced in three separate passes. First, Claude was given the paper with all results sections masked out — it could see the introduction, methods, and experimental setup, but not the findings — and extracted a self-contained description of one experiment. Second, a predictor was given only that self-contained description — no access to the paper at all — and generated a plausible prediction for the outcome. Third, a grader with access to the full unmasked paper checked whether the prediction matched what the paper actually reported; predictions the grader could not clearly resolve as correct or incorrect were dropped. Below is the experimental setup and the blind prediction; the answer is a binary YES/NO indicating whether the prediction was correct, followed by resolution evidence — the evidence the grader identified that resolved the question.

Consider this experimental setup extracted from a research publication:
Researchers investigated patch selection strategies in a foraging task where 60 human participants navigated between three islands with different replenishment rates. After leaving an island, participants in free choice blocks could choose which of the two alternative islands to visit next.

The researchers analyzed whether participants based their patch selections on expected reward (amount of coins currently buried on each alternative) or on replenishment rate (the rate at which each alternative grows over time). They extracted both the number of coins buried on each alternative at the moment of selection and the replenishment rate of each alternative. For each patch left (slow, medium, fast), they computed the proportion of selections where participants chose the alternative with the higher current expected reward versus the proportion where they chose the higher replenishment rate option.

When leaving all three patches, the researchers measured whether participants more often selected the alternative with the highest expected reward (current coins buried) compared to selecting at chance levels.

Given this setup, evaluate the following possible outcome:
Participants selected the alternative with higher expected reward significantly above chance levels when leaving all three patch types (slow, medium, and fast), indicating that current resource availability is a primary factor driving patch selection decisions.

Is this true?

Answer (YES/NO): YES